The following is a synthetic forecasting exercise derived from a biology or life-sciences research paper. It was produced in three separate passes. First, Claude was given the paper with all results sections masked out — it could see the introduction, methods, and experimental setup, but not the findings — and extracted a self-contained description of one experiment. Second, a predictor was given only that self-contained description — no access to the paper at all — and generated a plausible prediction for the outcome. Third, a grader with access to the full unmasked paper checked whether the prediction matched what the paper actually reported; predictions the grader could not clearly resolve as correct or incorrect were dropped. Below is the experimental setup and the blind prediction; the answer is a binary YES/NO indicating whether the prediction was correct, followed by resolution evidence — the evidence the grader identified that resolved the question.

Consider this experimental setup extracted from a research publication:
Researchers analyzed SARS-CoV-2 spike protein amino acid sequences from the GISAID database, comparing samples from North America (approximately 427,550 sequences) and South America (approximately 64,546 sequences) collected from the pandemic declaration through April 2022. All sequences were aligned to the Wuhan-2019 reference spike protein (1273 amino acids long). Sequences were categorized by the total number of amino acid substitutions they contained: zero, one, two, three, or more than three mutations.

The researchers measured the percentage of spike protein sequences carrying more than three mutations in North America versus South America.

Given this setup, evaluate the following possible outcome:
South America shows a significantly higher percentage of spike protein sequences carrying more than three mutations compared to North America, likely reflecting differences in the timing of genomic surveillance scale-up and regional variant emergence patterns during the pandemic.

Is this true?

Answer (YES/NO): YES